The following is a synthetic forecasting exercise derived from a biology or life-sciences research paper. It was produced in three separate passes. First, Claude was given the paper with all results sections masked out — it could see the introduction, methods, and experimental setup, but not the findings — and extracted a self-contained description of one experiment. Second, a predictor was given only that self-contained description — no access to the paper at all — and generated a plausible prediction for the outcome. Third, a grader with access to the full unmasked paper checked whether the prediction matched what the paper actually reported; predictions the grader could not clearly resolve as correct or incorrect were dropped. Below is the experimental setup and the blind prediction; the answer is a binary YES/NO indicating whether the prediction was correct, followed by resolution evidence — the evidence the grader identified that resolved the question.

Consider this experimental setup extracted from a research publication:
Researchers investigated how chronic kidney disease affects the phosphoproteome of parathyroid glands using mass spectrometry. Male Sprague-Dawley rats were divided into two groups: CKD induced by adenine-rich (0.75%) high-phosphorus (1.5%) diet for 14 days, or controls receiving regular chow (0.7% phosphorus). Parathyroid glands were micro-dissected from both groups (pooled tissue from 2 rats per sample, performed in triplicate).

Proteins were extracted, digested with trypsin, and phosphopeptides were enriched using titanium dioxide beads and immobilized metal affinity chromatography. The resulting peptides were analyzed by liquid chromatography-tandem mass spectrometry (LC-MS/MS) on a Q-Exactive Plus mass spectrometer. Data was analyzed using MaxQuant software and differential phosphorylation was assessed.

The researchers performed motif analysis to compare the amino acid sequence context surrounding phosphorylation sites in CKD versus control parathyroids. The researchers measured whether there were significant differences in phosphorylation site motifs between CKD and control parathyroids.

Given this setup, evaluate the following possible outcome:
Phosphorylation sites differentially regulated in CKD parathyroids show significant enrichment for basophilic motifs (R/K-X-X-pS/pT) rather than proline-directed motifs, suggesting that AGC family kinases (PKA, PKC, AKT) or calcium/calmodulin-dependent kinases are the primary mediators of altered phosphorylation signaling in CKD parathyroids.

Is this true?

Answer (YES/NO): NO